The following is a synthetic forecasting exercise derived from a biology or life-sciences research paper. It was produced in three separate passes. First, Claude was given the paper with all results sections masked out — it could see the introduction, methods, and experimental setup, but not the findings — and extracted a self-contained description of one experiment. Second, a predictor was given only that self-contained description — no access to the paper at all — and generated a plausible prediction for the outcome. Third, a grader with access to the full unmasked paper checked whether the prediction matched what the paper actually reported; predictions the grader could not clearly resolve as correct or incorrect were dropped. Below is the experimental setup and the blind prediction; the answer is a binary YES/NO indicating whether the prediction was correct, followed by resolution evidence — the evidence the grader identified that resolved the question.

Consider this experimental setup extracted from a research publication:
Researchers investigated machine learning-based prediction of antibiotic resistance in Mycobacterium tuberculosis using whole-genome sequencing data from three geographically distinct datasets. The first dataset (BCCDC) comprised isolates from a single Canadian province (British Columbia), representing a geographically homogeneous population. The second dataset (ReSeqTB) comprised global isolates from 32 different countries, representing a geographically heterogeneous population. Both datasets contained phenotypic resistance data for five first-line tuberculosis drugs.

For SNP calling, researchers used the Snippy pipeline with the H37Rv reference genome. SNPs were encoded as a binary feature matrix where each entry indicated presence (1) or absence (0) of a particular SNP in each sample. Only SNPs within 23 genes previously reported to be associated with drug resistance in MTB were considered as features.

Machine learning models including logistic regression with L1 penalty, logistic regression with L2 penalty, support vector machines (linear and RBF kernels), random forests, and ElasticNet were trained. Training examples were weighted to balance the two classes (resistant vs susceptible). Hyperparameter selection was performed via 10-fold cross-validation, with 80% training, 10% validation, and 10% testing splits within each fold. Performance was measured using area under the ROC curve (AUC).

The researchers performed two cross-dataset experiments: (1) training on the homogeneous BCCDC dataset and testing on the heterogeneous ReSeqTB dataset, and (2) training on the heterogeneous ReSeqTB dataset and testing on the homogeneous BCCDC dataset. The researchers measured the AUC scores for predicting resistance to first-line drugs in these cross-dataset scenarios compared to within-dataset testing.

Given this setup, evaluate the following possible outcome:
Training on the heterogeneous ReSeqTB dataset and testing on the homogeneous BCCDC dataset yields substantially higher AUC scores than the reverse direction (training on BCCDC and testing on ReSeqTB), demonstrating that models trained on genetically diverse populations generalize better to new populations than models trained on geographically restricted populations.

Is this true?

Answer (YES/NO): NO